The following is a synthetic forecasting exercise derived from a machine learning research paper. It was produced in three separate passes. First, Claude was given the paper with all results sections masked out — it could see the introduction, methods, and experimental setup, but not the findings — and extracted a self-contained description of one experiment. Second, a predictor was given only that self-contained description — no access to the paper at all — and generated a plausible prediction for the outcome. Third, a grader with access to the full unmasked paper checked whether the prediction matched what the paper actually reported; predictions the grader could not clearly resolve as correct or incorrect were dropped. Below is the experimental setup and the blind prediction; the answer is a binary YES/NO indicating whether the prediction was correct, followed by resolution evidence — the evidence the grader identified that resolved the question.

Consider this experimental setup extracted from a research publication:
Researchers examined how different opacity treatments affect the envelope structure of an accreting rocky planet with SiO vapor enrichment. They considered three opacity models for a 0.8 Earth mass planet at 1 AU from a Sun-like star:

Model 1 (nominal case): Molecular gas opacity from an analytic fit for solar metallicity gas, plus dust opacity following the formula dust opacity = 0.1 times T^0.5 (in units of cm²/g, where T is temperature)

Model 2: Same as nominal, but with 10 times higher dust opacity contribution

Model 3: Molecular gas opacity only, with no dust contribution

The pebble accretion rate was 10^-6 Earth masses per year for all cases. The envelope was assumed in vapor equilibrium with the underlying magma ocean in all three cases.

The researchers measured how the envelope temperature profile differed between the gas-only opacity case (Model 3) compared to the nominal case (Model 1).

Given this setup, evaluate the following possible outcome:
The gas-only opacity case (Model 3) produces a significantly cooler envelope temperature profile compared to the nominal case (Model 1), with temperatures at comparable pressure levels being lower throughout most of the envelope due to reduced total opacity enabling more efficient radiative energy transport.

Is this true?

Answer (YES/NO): YES